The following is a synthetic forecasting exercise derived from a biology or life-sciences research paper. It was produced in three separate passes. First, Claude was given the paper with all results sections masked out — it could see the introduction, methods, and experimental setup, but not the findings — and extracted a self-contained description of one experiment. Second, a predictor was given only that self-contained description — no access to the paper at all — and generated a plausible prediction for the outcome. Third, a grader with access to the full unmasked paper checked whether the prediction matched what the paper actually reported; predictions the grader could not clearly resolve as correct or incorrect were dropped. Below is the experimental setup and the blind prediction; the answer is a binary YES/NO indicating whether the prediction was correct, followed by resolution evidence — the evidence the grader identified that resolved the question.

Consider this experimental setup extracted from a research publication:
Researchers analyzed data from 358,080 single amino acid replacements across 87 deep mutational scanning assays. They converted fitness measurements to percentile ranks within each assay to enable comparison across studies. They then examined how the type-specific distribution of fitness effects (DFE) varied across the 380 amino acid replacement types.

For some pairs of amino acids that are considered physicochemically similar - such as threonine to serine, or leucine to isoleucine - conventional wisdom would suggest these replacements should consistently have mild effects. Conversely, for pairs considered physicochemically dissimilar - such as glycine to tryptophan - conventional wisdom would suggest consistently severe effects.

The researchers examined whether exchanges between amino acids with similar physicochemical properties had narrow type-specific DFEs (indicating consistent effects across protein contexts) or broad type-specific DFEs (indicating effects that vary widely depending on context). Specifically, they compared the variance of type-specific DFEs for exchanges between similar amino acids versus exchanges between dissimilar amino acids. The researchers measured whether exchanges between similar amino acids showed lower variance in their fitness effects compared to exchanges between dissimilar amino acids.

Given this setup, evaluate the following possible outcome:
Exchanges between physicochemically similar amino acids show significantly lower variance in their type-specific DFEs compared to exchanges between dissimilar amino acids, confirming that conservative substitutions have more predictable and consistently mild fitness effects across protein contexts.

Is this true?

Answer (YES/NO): NO